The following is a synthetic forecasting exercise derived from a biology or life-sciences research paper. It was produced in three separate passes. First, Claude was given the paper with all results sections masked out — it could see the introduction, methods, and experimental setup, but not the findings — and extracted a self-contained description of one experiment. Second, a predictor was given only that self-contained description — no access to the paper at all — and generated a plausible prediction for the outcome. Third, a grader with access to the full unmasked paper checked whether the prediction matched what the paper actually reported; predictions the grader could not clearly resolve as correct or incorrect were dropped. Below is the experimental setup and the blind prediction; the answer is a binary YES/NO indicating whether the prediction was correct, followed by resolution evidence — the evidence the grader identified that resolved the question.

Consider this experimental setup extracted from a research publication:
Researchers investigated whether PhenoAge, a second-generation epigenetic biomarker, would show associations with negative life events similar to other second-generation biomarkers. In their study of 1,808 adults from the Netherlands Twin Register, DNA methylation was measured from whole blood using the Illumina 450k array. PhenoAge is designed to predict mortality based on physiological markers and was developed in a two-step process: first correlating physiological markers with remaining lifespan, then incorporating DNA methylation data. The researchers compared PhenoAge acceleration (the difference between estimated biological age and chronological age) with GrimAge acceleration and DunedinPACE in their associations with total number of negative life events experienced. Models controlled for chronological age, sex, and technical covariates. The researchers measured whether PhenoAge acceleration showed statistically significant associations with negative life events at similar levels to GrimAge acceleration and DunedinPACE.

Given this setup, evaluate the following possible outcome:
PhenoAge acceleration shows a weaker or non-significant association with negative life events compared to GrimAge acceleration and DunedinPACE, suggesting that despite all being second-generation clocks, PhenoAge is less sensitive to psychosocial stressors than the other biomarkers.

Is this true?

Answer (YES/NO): YES